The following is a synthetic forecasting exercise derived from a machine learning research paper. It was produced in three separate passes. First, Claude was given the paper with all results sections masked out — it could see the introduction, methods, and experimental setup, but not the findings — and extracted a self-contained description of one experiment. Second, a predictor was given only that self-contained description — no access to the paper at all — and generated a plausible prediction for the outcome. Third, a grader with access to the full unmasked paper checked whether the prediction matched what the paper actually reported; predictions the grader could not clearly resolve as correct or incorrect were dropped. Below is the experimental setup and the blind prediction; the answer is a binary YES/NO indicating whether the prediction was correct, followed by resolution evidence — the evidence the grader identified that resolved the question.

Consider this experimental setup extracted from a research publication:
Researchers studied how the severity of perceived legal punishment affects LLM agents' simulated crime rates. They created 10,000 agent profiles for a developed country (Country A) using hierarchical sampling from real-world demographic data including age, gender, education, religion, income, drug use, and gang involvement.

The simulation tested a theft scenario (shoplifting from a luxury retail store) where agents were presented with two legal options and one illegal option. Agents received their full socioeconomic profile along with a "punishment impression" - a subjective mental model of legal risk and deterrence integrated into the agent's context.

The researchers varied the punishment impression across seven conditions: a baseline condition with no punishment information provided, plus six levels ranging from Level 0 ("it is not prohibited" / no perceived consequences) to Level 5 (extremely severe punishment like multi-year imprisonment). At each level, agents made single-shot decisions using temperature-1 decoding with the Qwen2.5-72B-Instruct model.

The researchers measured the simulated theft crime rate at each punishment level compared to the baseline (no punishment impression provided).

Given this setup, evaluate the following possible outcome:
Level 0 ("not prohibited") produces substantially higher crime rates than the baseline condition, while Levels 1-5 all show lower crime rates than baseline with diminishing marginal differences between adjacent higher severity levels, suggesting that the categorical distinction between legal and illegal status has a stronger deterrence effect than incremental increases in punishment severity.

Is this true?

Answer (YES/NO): NO